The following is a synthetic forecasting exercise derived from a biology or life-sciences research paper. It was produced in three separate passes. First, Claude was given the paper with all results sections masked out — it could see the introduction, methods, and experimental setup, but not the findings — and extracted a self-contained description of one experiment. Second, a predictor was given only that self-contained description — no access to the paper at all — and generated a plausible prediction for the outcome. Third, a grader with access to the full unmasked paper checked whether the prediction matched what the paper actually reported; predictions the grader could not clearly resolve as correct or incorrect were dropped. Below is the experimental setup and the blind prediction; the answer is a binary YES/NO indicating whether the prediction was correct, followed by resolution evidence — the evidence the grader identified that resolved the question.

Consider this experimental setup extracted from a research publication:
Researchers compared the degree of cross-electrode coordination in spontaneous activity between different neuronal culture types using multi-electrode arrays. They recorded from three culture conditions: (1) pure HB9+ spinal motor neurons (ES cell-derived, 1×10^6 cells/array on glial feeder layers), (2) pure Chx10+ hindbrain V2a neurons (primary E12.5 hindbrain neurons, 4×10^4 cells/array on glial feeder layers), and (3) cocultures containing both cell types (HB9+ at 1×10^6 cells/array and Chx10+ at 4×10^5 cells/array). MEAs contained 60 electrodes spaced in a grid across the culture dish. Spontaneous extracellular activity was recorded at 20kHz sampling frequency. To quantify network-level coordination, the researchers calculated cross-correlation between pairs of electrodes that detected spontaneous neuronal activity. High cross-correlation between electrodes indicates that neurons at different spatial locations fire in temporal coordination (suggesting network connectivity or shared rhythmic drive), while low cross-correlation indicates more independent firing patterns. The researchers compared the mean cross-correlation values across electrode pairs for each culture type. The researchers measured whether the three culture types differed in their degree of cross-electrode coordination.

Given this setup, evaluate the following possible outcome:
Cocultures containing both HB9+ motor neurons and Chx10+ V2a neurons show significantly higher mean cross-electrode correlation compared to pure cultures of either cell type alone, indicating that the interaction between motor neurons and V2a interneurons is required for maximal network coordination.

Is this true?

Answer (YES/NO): NO